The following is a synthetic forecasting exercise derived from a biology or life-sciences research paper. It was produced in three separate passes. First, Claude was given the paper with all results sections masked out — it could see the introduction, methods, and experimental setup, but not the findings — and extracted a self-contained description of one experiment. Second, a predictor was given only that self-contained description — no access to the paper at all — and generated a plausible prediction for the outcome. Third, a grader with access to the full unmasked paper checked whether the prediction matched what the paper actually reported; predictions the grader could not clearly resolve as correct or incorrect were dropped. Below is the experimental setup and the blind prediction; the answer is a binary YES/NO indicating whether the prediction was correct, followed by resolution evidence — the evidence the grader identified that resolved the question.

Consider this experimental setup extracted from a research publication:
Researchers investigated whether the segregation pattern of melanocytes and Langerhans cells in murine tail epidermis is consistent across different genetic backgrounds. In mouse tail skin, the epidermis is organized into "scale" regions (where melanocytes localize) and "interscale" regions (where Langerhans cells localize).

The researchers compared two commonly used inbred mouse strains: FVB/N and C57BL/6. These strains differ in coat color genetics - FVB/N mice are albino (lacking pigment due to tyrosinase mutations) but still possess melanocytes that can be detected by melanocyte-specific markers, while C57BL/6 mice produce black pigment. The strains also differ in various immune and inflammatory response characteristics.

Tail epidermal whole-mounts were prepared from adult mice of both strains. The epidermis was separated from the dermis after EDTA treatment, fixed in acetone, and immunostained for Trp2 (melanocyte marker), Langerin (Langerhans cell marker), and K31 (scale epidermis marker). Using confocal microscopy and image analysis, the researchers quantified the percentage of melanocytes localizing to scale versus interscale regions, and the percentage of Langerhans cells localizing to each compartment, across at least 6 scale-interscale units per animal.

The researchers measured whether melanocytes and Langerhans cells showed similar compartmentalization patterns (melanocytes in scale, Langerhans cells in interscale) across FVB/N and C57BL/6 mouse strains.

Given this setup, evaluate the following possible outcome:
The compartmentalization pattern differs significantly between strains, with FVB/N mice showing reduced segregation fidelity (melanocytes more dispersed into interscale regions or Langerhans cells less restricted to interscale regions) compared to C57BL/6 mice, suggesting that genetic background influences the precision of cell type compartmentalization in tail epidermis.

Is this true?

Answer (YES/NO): NO